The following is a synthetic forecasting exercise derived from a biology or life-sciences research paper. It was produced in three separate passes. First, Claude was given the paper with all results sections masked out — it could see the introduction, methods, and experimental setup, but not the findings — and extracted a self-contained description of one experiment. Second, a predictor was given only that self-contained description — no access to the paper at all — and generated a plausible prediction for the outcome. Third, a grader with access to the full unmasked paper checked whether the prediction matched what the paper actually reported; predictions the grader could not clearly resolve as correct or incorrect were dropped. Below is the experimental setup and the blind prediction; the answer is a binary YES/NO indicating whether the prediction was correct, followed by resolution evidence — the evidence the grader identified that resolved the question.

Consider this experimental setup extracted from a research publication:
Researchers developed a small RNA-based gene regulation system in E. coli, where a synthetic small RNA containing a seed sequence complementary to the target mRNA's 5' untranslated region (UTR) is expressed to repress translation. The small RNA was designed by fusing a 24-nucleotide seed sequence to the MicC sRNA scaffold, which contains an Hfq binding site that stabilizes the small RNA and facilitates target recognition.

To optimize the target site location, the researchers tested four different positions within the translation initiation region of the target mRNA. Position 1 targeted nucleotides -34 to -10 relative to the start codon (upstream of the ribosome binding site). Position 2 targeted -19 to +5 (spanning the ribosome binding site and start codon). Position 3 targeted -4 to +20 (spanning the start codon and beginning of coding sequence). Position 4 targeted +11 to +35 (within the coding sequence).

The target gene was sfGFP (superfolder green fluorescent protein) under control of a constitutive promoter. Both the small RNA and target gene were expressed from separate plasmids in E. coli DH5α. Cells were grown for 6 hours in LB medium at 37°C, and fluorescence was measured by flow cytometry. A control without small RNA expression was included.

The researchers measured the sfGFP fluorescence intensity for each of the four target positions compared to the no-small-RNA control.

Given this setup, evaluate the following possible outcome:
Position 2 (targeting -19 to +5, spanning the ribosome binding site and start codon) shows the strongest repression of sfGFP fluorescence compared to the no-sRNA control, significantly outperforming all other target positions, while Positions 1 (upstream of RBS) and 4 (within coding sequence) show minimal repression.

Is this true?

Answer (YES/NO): NO